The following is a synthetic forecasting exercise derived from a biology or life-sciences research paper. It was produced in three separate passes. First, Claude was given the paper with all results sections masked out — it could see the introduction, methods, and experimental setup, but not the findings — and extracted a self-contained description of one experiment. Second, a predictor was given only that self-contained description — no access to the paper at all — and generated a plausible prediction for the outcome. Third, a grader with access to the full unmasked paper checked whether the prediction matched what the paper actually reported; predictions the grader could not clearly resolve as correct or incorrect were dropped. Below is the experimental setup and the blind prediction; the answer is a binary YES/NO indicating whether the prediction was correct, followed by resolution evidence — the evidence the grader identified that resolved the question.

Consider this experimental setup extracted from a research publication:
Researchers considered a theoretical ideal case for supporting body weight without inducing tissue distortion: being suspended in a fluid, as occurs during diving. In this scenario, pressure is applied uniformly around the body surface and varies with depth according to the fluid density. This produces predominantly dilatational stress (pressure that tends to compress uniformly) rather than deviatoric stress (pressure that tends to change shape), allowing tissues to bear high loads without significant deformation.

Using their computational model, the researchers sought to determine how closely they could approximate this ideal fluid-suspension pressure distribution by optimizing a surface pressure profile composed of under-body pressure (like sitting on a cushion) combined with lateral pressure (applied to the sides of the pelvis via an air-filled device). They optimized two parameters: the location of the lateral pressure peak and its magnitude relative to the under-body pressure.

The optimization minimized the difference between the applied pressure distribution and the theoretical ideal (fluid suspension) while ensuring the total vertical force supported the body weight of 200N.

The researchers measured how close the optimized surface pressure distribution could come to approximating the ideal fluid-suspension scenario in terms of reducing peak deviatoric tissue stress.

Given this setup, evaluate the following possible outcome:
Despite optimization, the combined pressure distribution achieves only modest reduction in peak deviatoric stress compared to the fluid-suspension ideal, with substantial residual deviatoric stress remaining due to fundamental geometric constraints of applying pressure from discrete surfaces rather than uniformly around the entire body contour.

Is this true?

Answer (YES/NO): NO